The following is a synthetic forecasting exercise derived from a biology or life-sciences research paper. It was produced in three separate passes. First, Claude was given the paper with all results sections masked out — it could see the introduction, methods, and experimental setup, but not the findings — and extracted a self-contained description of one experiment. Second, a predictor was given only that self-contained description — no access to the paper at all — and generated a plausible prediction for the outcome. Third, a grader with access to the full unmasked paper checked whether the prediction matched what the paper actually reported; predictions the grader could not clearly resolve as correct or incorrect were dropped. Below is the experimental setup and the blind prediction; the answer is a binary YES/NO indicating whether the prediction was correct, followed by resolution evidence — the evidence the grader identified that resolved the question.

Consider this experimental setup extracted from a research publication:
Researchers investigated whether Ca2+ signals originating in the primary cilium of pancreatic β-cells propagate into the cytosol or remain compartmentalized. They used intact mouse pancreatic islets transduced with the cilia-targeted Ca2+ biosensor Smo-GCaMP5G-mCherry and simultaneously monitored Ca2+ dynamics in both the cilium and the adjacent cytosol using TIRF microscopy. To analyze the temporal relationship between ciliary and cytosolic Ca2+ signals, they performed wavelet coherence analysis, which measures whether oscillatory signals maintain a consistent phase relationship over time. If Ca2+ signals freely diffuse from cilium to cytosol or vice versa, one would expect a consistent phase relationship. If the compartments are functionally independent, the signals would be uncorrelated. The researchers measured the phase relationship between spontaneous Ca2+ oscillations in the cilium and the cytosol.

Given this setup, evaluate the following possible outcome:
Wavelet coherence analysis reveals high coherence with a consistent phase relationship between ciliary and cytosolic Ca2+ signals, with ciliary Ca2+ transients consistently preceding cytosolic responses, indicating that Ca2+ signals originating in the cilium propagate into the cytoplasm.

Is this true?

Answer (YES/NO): NO